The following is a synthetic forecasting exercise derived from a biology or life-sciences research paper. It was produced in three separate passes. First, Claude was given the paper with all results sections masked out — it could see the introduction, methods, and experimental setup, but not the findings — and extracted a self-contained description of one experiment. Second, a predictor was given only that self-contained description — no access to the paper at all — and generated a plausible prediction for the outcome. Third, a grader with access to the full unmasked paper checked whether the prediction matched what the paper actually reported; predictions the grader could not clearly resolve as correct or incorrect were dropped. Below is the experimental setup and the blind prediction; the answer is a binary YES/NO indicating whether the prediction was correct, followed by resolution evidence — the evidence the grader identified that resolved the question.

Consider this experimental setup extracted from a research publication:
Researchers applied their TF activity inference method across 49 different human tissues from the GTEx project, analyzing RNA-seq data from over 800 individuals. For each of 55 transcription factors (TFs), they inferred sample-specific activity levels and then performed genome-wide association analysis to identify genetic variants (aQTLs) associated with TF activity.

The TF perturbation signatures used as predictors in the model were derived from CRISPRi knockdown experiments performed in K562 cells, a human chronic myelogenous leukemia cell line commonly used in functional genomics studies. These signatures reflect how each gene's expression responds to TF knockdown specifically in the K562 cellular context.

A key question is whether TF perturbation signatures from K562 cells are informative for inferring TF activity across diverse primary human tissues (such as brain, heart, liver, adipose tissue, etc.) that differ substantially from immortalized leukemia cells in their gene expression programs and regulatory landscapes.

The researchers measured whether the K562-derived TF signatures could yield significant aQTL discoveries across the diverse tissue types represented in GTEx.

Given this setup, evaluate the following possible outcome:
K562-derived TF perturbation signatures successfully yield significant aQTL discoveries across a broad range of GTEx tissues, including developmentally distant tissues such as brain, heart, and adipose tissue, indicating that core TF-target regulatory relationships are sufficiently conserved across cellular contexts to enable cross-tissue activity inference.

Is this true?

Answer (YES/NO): YES